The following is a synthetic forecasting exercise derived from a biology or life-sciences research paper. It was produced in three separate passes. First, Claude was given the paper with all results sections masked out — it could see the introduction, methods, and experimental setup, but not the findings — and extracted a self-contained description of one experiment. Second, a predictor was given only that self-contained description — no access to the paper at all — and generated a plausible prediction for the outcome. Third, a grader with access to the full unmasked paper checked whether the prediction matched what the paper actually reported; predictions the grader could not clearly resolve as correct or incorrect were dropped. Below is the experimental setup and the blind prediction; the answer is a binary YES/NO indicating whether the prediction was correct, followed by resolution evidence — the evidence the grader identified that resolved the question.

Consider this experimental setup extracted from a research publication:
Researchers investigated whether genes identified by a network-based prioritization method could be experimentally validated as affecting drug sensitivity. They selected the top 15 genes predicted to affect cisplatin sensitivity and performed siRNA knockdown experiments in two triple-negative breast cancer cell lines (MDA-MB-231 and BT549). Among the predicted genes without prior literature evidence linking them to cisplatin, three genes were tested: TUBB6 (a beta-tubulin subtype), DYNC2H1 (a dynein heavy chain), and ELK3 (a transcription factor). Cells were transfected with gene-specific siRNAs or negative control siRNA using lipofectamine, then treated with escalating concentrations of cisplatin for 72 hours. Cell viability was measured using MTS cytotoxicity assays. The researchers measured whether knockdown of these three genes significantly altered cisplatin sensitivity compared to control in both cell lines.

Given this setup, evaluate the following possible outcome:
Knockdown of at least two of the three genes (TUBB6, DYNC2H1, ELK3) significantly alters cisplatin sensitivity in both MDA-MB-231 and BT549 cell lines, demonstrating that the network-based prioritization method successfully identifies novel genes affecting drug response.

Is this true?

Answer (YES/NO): YES